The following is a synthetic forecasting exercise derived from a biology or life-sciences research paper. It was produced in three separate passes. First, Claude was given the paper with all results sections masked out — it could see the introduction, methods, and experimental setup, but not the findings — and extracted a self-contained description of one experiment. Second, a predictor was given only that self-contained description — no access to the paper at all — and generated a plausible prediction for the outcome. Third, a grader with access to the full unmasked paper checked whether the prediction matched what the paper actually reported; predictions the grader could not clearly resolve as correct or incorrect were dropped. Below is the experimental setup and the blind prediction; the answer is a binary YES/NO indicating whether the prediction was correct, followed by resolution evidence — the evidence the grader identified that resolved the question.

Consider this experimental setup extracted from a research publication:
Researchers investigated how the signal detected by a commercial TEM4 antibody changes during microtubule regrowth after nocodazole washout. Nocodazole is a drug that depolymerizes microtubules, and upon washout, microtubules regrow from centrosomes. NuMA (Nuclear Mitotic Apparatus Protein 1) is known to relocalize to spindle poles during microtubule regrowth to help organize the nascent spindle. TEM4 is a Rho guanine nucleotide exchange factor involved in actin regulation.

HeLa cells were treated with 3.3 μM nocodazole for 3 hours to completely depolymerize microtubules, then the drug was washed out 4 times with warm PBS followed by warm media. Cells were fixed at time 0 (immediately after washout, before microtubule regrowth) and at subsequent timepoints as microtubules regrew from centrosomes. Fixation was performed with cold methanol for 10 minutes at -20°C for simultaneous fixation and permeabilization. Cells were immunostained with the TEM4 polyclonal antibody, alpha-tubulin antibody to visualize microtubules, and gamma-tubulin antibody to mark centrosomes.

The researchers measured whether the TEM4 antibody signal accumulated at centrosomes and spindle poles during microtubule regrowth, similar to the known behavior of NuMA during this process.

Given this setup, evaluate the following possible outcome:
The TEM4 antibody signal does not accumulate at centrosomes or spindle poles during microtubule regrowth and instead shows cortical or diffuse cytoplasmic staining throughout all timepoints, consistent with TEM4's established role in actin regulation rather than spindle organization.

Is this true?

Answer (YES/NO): NO